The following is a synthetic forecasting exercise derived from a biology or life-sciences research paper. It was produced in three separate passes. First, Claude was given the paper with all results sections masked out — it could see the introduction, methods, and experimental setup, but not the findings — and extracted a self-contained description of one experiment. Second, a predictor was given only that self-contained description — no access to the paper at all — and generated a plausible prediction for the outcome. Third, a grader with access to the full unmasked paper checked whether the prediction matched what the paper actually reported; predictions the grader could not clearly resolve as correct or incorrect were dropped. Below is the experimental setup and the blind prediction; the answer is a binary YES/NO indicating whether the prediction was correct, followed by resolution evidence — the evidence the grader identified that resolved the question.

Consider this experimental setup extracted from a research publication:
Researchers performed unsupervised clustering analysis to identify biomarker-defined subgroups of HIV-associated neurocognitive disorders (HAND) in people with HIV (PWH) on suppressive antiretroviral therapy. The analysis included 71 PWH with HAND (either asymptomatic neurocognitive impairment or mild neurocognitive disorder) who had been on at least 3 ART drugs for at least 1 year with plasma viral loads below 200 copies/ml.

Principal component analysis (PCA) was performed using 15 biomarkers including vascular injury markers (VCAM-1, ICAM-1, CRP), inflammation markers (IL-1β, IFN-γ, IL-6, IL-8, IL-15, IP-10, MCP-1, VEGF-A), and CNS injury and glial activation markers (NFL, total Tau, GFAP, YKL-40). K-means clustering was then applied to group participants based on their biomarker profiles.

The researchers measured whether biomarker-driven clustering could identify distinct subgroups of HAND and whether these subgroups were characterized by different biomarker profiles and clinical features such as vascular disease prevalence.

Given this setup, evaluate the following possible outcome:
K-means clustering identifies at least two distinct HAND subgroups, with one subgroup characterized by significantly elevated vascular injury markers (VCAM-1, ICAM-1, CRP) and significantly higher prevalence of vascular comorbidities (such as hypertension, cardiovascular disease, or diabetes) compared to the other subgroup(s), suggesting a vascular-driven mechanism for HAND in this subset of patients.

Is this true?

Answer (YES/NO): YES